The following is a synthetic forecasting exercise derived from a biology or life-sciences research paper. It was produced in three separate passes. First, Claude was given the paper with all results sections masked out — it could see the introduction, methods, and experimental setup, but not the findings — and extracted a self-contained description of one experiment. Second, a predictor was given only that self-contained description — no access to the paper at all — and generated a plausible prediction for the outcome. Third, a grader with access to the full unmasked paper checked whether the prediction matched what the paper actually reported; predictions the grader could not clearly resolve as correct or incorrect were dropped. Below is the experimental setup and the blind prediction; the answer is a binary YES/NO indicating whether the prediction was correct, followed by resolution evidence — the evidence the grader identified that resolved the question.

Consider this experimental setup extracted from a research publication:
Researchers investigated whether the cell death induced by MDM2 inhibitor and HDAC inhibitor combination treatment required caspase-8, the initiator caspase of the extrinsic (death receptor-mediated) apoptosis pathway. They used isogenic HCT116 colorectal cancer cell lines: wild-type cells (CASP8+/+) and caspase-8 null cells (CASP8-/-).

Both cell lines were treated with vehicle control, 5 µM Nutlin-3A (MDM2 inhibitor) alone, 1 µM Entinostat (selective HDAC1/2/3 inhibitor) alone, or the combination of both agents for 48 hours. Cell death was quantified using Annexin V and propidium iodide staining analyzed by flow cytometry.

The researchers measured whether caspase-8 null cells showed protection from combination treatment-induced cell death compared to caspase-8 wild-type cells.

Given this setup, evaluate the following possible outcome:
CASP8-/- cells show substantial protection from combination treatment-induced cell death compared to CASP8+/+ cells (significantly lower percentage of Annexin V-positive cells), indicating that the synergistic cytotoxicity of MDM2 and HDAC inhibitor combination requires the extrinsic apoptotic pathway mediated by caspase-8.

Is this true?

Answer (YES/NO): YES